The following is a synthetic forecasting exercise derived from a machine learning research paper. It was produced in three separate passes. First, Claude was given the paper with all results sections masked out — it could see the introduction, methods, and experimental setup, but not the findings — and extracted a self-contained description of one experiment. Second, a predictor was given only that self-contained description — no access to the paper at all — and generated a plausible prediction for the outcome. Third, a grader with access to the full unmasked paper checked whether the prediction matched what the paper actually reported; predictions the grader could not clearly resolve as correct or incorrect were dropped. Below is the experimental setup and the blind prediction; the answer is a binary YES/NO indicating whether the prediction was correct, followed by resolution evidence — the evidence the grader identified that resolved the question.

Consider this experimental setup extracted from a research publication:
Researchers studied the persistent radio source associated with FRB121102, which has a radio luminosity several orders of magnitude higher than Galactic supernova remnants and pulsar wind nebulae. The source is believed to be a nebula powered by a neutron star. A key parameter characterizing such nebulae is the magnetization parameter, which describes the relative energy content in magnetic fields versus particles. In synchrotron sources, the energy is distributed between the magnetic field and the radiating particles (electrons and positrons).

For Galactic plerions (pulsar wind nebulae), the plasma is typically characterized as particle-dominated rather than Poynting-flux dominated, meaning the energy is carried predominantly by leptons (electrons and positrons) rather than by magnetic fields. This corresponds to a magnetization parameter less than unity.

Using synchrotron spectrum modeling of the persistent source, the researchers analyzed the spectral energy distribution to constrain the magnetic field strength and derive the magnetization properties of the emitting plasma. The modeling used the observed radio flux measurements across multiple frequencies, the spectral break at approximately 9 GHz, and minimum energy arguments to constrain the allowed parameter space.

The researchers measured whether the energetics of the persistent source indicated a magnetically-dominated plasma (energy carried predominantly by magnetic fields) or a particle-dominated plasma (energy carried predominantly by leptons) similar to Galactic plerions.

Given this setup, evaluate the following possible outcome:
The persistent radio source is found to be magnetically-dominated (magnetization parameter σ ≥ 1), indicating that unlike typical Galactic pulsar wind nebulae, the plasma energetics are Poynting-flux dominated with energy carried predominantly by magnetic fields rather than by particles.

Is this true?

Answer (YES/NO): NO